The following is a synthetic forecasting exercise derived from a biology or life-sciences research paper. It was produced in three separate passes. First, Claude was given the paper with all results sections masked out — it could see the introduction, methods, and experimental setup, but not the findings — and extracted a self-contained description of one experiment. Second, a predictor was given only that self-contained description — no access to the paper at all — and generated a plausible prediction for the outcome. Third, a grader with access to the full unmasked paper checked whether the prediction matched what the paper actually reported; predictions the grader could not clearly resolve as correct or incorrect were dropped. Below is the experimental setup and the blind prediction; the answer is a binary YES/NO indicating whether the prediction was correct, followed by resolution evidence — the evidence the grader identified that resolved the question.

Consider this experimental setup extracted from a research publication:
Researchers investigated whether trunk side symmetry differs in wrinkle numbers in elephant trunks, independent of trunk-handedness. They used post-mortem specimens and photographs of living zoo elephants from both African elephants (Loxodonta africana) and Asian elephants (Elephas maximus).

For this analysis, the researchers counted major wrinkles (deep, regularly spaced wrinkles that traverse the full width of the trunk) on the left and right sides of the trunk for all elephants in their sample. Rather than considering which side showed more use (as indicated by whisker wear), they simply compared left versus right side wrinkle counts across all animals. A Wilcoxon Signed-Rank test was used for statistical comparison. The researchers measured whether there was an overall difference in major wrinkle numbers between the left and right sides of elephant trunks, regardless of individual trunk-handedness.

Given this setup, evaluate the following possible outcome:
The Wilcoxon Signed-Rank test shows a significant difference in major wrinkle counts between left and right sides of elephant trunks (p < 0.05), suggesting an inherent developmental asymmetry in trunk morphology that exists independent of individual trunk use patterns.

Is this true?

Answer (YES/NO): NO